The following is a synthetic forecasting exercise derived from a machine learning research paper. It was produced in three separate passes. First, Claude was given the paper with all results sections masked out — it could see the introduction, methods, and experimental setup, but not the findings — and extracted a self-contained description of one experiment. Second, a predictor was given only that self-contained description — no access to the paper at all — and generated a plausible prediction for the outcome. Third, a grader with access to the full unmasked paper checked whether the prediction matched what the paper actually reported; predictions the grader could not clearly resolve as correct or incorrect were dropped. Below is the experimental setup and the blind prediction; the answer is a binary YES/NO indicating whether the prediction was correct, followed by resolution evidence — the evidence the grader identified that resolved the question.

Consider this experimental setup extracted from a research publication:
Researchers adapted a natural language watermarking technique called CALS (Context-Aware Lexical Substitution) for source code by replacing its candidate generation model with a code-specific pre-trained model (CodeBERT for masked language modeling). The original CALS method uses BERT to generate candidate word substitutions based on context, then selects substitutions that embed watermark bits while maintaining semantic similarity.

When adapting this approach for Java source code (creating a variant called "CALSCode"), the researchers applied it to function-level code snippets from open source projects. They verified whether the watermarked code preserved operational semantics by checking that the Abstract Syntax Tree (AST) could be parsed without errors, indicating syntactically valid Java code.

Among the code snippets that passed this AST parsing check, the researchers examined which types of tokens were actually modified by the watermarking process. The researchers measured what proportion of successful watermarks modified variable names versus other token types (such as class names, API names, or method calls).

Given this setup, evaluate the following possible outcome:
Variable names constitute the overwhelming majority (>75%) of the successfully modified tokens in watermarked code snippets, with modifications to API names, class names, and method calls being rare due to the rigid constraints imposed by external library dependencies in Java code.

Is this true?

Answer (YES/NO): NO